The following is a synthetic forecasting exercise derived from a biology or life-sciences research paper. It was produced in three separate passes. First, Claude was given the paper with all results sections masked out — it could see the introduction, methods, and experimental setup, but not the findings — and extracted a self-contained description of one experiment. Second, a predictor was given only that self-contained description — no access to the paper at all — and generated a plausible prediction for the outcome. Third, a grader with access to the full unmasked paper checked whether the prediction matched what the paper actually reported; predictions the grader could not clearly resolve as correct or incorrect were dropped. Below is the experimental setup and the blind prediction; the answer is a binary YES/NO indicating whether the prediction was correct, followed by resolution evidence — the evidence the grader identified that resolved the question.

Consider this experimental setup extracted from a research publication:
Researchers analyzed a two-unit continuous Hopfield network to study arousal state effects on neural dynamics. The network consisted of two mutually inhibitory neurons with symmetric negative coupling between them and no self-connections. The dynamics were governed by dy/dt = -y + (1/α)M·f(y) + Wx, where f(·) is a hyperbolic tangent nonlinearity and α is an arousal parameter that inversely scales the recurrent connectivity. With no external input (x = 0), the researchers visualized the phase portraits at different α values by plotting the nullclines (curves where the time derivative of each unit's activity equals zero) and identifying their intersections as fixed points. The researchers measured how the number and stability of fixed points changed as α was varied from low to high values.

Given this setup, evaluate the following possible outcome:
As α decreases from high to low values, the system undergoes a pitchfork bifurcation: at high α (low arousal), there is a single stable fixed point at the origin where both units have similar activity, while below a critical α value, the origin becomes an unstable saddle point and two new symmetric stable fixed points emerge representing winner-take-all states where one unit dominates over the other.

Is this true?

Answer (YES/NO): NO